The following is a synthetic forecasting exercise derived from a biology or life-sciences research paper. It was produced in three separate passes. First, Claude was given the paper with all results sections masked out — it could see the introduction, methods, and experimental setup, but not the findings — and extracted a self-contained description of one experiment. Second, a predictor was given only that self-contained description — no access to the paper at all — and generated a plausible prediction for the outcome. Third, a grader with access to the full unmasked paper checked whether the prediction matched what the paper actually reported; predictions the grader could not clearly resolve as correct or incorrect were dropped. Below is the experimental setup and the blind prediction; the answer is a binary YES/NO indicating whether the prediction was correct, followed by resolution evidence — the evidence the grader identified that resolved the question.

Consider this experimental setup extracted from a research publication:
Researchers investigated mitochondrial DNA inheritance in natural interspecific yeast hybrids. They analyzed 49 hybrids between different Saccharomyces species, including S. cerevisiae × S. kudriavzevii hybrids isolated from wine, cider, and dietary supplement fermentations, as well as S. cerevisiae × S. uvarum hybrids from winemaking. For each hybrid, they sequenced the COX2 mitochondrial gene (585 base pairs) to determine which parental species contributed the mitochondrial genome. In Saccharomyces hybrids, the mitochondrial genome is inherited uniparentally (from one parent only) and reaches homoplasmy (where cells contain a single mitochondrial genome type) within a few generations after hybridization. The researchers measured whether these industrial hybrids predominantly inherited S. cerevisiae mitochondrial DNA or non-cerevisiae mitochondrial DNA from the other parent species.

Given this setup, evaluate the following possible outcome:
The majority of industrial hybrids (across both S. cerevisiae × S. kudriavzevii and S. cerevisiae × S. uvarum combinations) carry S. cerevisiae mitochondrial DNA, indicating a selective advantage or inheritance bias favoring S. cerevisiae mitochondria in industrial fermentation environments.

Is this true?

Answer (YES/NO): NO